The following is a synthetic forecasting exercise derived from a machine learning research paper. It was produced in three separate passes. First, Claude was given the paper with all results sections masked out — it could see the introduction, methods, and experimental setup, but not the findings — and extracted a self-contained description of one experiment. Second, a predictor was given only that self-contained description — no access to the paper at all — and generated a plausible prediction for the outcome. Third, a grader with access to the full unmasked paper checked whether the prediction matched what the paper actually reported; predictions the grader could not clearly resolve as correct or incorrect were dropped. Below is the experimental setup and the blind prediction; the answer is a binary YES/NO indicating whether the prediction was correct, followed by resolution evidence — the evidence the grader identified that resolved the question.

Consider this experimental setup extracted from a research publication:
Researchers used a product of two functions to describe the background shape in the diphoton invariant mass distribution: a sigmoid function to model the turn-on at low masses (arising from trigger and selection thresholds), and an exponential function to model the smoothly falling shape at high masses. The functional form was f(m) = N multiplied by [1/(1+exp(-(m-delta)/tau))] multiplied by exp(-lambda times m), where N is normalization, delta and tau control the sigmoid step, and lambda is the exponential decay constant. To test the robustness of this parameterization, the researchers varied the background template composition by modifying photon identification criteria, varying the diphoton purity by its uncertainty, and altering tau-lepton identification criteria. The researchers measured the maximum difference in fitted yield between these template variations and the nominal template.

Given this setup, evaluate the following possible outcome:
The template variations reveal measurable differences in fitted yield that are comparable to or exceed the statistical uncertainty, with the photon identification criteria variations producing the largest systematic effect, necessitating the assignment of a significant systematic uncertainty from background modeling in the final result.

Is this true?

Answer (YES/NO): NO